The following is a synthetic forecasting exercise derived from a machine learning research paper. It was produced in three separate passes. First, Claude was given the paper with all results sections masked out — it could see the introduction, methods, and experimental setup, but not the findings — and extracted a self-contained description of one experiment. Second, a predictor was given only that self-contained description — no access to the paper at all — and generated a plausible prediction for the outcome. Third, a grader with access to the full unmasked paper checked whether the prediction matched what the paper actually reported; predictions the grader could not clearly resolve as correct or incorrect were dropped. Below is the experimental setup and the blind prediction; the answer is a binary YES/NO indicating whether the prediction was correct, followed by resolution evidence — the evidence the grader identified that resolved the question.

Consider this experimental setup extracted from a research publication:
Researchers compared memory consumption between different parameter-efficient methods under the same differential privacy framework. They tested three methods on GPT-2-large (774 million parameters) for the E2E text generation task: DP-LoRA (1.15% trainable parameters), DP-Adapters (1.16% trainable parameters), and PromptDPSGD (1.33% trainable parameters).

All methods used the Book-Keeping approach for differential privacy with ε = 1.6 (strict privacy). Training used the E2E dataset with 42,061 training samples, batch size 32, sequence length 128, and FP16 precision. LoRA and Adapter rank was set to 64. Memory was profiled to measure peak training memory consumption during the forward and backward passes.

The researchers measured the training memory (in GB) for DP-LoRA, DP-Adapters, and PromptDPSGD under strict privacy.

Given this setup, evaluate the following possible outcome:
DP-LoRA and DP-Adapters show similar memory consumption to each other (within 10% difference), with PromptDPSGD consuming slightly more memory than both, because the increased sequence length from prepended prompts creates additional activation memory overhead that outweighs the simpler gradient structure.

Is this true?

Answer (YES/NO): NO